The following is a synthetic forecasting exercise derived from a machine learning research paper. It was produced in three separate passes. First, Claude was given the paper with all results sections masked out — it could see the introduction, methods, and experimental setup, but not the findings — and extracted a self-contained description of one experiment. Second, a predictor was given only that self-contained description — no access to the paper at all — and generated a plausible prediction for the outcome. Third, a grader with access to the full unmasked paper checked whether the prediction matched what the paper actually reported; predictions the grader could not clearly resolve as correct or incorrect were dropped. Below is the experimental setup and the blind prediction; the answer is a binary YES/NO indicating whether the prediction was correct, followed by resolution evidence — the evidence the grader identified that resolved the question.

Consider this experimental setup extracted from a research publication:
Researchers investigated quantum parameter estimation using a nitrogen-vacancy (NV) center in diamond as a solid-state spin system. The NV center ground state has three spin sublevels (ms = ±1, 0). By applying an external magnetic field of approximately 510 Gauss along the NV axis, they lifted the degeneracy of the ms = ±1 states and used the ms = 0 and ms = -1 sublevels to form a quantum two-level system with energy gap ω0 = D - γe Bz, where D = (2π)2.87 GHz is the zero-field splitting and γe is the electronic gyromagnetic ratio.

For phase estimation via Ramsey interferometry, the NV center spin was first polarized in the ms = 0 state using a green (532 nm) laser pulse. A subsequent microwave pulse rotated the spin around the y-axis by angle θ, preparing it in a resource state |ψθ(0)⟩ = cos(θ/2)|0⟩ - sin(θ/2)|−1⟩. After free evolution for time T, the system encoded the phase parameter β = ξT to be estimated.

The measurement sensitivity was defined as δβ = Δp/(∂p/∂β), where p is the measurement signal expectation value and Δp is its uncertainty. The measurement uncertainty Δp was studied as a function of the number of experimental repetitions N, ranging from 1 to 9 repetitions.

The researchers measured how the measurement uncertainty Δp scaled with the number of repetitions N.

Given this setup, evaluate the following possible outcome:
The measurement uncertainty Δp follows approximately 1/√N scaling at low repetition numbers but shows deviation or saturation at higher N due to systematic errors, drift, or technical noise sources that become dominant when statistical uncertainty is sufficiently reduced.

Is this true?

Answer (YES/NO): YES